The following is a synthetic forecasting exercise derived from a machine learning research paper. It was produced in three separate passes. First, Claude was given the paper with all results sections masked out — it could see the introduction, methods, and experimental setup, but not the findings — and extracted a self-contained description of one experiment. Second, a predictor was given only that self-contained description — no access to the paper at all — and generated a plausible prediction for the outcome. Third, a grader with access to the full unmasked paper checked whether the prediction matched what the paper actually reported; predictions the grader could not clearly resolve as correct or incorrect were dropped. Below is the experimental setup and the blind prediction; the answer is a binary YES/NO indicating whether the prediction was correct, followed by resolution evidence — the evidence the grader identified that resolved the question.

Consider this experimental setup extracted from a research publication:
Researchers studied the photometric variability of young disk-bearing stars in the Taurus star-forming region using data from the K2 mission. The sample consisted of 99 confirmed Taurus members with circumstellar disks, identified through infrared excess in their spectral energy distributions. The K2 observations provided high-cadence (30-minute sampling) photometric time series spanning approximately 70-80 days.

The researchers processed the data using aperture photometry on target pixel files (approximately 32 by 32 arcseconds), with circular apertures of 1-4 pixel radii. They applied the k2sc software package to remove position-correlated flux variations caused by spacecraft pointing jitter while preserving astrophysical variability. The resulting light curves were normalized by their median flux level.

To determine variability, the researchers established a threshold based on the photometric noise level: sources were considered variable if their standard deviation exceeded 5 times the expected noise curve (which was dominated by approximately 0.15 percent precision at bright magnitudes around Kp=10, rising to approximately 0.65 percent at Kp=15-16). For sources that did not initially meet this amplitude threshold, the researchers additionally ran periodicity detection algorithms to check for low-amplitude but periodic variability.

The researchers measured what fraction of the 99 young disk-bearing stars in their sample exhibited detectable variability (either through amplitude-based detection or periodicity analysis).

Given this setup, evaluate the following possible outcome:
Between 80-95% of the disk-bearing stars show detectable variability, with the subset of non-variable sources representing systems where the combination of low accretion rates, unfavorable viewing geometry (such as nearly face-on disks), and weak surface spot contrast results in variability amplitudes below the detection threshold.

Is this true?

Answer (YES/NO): NO